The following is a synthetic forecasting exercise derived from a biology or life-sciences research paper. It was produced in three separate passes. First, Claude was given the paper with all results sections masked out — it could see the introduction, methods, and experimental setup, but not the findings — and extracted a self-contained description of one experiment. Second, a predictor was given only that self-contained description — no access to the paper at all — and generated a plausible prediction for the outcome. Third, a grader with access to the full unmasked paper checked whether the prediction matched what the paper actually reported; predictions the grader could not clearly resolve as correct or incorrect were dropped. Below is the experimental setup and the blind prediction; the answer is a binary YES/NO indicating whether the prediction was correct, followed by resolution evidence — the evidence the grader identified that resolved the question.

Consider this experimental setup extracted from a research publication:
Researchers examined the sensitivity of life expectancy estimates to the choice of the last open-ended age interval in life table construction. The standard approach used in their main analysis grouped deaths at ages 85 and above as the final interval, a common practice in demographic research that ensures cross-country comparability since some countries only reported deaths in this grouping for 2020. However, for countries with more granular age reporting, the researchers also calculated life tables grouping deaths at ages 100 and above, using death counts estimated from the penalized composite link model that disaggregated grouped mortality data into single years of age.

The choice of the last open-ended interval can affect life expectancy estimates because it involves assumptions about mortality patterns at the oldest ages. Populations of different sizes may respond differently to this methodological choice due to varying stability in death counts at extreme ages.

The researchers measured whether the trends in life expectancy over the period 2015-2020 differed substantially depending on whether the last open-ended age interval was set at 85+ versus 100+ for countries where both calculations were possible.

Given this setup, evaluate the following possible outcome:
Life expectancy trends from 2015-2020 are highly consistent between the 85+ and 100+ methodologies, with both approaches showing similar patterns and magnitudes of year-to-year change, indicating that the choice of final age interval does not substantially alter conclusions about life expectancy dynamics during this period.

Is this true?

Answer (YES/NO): YES